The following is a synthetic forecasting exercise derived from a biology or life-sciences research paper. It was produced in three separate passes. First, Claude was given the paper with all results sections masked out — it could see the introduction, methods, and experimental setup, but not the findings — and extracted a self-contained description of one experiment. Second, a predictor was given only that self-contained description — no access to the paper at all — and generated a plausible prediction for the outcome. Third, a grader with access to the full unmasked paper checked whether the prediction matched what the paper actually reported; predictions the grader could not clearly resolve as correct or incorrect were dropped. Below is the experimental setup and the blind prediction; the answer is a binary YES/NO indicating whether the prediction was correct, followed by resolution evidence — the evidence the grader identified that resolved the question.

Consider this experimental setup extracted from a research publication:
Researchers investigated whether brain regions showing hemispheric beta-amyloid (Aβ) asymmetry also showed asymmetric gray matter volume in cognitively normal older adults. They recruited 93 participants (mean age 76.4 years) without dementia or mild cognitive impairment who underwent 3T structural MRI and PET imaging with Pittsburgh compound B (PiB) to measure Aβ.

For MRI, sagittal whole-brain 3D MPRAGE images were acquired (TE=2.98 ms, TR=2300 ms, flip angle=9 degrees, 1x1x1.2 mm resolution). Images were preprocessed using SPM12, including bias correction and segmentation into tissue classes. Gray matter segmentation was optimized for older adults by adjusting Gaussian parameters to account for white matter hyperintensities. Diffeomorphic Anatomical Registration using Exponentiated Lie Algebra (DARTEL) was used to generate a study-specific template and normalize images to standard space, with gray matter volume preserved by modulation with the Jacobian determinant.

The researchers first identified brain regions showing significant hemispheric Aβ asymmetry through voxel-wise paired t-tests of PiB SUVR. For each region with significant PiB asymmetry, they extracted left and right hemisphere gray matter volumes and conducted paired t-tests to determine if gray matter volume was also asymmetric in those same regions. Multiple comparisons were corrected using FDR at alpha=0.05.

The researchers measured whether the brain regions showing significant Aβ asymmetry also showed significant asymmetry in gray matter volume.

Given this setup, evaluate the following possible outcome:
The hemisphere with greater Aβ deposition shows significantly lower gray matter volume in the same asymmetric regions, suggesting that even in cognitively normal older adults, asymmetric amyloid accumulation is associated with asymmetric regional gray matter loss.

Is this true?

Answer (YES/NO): NO